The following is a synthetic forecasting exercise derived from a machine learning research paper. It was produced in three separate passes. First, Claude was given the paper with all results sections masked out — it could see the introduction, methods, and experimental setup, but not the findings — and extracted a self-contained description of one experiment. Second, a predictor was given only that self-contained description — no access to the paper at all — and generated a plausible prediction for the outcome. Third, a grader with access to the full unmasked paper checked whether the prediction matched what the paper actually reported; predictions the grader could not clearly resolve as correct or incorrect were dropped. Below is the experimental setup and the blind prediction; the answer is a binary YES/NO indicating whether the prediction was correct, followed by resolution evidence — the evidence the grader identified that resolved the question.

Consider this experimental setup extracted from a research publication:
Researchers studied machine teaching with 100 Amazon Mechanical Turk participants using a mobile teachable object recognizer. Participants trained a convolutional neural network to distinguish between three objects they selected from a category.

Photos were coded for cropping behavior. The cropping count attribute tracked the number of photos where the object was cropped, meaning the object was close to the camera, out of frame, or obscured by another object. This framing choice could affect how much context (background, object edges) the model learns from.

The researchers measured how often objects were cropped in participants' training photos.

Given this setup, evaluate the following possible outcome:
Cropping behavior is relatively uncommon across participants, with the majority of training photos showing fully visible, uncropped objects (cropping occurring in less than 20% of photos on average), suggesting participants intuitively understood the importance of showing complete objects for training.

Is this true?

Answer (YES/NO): NO